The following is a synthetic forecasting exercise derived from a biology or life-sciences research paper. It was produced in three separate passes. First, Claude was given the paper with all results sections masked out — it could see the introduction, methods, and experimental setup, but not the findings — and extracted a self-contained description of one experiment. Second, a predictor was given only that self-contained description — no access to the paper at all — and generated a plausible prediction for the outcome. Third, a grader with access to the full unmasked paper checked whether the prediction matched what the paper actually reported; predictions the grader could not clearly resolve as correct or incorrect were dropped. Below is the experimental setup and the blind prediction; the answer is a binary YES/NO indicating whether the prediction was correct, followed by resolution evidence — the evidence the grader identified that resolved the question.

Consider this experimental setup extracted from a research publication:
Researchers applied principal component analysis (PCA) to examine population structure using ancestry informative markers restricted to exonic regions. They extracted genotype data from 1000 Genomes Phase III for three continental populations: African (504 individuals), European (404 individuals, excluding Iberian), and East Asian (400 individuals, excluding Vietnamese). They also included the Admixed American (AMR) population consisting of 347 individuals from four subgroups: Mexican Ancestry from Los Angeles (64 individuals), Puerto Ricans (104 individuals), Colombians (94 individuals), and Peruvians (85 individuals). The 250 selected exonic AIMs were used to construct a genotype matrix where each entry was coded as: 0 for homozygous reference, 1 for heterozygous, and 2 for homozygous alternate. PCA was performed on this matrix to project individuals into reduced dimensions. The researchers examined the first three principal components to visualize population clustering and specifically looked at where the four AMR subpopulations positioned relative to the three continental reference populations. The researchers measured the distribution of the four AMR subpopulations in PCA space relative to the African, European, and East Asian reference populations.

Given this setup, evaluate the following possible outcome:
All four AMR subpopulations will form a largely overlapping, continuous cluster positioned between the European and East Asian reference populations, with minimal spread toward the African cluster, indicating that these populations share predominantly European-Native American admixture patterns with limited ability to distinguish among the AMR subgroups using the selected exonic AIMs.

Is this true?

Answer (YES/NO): NO